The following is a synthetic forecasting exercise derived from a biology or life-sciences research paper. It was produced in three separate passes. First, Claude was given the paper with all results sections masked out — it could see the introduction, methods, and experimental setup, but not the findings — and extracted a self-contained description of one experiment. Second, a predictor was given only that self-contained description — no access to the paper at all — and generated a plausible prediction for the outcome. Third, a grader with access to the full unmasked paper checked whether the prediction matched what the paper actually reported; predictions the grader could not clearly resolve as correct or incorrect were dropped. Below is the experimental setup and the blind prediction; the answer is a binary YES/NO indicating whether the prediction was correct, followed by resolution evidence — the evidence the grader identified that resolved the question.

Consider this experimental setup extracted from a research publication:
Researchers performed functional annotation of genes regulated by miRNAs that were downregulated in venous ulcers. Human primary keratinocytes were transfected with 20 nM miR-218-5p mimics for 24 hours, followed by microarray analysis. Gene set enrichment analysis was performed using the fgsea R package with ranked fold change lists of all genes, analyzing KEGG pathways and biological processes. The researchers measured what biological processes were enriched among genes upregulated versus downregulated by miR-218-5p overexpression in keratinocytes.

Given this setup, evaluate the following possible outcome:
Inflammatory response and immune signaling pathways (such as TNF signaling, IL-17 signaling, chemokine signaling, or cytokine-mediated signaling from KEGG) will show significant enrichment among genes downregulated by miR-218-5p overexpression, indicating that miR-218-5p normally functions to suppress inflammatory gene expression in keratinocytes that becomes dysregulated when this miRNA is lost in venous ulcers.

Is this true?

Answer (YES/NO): NO